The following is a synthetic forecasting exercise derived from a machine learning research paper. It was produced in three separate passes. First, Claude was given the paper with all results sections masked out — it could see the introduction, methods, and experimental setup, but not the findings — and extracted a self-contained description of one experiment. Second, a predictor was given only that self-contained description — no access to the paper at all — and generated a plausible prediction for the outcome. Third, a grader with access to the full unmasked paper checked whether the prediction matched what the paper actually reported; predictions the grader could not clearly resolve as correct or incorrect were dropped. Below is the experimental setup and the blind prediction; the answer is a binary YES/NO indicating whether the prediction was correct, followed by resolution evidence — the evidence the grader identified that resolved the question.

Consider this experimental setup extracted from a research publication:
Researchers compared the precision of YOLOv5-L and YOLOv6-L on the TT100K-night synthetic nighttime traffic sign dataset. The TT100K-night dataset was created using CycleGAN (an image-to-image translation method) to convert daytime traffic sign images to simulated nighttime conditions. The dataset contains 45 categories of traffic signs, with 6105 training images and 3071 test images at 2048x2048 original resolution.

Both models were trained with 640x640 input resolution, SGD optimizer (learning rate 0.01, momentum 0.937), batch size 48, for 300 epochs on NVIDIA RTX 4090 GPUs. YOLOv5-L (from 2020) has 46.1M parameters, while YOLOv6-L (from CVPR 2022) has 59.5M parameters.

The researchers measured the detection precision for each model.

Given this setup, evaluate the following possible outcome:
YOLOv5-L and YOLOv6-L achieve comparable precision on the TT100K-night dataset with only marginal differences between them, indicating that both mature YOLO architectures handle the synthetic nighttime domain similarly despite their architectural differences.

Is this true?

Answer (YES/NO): NO